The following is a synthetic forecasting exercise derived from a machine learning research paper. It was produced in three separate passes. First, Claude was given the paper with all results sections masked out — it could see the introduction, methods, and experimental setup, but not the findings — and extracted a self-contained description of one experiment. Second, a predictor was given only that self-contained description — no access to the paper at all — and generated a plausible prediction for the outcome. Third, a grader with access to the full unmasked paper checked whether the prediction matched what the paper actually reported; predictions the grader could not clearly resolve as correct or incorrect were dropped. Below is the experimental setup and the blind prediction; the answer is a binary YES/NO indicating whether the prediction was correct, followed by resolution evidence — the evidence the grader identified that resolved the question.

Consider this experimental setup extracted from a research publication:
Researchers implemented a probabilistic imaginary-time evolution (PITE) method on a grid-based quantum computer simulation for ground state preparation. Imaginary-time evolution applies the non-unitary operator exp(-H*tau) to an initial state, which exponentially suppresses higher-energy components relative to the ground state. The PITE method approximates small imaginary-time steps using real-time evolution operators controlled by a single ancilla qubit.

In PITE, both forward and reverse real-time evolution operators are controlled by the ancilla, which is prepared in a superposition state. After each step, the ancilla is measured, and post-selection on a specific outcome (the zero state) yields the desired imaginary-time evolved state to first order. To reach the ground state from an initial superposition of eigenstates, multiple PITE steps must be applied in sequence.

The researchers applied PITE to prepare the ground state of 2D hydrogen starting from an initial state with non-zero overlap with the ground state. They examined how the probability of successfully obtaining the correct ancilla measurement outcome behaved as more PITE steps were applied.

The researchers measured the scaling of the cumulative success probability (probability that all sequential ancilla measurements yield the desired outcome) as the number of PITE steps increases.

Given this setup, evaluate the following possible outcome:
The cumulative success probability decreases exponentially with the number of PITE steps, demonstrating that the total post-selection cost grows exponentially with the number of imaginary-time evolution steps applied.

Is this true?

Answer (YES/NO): YES